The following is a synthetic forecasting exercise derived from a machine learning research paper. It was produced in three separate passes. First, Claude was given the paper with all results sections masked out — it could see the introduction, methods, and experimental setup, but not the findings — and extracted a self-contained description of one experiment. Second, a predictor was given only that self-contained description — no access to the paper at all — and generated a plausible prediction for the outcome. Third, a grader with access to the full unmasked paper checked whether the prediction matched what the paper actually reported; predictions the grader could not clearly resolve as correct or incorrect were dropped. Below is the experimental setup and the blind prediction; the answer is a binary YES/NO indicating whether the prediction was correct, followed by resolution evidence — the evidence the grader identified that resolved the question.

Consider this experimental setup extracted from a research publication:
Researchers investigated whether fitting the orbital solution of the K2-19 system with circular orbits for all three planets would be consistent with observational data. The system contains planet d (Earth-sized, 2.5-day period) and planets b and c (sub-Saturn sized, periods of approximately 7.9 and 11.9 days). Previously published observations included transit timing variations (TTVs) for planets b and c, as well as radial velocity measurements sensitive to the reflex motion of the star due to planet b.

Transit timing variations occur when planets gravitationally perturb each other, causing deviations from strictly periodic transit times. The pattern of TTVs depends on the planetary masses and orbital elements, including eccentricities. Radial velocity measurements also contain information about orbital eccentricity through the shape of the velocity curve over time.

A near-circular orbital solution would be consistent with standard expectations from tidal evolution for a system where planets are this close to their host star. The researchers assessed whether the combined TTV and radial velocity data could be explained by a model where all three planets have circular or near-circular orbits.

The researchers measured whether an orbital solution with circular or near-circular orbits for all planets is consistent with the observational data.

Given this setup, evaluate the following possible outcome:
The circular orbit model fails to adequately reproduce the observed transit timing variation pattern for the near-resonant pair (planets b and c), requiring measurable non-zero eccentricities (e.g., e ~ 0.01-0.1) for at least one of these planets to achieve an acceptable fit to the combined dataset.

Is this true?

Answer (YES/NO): NO